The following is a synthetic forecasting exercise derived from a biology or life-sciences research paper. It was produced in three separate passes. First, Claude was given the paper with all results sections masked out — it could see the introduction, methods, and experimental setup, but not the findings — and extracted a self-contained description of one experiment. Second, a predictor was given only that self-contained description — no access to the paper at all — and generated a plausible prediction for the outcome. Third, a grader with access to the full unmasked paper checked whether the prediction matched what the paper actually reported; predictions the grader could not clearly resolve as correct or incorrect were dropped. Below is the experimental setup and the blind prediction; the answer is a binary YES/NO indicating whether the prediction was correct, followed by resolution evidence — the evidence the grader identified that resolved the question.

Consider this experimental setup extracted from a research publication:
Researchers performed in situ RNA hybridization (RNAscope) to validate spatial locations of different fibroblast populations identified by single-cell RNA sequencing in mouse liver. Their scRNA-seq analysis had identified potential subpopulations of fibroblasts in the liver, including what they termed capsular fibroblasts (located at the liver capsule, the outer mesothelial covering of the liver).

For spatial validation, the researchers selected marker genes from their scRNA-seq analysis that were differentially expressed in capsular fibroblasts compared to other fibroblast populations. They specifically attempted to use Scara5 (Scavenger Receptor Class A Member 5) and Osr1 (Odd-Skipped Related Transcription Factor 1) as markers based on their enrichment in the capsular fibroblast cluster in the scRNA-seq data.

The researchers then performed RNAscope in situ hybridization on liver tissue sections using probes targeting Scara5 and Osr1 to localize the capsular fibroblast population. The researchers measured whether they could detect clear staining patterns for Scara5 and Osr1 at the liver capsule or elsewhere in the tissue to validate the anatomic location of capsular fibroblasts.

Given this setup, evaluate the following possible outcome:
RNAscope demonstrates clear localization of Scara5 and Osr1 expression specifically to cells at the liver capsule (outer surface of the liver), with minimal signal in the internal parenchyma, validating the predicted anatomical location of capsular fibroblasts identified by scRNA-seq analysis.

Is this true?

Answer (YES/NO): NO